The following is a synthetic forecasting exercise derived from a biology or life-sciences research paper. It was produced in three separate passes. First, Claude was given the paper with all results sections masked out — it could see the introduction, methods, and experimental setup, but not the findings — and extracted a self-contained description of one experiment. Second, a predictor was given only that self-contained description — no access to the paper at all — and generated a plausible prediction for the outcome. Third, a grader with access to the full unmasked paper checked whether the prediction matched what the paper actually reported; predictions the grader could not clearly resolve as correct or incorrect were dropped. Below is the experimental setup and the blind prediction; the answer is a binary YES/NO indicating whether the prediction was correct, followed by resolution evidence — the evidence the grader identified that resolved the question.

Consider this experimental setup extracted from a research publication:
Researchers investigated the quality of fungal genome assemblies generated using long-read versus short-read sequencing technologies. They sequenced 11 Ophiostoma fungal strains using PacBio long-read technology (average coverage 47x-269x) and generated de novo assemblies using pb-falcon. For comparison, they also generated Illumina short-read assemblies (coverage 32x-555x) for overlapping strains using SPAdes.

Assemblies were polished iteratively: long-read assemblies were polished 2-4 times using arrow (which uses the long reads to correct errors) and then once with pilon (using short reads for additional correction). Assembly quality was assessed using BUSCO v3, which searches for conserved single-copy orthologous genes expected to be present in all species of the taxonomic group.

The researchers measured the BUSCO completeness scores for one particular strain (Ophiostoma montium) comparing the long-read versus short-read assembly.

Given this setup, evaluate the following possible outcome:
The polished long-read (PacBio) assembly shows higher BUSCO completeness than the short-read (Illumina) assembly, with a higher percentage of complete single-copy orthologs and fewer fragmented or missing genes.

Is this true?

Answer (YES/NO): NO